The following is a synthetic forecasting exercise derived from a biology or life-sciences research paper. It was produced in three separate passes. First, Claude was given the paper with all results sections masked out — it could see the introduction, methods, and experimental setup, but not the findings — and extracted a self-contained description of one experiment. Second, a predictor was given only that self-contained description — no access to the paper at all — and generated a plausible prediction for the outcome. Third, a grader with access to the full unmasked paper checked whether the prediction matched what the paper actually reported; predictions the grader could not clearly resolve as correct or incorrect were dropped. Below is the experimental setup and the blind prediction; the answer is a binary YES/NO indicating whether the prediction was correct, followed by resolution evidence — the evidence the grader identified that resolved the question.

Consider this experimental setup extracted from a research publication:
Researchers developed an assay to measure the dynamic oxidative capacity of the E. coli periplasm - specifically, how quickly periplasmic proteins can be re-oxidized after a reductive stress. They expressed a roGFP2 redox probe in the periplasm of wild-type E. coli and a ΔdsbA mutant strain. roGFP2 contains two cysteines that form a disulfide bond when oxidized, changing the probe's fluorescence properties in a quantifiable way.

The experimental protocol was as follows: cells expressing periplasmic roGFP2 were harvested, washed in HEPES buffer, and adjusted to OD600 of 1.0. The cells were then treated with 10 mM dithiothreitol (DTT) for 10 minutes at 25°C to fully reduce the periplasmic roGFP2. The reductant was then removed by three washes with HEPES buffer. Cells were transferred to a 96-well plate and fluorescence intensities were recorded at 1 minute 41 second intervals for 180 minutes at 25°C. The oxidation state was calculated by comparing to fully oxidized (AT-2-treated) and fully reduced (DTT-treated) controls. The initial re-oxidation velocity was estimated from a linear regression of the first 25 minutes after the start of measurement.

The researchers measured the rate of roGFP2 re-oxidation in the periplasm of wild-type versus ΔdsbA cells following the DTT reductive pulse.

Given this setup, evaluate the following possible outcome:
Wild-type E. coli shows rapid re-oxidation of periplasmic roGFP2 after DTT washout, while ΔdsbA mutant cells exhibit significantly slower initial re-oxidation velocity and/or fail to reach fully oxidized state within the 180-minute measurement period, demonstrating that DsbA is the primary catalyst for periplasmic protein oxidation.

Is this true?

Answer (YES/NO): YES